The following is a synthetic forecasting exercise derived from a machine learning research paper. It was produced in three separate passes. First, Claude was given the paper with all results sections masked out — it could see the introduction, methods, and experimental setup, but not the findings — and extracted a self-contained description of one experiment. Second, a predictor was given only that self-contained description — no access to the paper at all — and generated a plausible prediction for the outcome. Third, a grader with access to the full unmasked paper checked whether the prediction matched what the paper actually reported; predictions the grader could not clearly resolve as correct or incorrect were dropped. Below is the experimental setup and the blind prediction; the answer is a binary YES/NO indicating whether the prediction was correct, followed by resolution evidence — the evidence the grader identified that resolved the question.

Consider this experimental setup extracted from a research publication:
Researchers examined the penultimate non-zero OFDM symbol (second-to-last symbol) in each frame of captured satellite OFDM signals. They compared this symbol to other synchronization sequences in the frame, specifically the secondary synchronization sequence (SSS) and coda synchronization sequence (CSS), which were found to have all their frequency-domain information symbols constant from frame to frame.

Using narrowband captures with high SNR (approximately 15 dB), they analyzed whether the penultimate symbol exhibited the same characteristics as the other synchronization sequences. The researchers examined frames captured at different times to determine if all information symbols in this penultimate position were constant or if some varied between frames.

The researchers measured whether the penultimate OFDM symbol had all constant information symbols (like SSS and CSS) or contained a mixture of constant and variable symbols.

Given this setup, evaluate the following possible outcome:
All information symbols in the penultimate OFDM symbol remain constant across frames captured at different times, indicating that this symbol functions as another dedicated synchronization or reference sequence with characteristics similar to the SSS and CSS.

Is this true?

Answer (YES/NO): NO